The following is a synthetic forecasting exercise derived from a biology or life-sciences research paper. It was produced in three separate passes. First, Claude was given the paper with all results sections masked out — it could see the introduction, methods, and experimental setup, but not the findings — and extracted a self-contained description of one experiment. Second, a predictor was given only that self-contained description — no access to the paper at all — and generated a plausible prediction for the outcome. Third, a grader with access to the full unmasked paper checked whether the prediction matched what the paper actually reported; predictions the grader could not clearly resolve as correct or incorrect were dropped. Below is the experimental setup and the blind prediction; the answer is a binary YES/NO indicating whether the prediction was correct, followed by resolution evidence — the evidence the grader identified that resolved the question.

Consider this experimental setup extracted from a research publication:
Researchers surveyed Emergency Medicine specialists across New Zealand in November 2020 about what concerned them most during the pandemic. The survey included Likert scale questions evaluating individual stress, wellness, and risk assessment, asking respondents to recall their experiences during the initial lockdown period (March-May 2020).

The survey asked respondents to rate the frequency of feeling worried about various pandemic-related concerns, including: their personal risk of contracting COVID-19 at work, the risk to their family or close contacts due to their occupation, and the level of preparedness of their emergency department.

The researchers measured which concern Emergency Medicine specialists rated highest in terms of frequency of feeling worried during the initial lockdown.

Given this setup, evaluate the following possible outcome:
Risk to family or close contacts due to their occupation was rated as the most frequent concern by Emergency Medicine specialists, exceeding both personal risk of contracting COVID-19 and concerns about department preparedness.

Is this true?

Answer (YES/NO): NO